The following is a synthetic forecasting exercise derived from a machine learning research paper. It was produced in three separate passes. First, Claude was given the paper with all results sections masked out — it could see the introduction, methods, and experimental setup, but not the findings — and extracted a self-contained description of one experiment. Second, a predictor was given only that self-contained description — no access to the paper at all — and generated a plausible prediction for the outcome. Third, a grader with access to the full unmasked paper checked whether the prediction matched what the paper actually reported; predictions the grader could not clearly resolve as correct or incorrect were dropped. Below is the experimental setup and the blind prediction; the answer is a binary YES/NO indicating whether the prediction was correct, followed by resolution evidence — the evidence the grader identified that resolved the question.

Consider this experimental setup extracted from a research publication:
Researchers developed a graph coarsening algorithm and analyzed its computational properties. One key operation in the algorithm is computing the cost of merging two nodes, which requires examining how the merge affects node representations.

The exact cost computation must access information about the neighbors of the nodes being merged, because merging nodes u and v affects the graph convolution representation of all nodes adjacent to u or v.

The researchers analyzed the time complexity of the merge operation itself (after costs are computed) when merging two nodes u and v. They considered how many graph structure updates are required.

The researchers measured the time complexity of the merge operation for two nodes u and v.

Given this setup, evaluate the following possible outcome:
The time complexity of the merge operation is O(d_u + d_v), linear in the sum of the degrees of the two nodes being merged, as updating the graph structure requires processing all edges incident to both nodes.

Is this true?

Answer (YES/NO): NO